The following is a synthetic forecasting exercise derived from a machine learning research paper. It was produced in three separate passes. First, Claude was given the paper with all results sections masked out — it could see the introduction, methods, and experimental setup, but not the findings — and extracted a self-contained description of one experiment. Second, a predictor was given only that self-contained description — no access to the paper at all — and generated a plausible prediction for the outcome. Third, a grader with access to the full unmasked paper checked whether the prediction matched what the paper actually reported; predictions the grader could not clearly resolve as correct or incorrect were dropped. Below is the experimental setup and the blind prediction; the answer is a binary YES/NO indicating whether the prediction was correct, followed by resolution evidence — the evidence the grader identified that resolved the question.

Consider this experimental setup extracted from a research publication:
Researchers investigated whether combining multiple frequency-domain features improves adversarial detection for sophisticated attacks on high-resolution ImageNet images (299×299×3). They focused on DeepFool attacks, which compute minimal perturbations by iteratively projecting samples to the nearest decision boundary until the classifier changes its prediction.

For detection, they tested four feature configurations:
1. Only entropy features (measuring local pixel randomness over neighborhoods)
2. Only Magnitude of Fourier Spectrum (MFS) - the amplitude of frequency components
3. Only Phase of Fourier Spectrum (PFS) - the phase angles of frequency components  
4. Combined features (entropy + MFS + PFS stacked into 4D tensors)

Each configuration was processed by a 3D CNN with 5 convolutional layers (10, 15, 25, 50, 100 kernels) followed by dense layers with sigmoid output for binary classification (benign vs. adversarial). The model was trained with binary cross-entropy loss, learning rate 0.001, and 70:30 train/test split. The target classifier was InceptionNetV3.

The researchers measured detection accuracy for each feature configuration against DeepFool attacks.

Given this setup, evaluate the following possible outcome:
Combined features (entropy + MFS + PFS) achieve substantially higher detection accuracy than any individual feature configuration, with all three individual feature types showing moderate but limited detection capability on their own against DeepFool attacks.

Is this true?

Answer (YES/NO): NO